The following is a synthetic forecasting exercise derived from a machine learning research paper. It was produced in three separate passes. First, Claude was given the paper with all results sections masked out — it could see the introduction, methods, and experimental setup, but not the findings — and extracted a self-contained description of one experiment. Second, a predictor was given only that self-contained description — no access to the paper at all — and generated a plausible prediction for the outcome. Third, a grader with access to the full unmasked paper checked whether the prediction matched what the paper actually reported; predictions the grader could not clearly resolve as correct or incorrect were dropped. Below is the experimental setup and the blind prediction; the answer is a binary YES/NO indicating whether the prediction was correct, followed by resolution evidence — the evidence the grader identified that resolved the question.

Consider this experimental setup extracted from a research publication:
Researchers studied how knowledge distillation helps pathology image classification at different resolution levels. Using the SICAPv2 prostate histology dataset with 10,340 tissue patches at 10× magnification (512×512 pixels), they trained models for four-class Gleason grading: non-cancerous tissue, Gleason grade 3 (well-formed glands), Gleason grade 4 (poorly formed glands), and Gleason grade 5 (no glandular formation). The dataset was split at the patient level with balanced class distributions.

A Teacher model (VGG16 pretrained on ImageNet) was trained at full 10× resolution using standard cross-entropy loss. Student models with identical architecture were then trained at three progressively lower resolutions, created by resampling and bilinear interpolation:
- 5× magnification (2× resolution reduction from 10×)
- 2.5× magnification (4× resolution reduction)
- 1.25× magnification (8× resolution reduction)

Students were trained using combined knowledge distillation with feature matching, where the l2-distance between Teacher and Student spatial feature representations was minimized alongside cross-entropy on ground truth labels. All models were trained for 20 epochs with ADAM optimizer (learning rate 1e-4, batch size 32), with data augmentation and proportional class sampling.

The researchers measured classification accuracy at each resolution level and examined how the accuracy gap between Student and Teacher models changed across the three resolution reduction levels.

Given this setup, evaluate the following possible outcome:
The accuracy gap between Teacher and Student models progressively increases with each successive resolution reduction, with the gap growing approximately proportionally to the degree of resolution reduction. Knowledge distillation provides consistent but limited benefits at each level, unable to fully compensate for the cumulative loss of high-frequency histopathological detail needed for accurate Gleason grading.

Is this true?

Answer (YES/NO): NO